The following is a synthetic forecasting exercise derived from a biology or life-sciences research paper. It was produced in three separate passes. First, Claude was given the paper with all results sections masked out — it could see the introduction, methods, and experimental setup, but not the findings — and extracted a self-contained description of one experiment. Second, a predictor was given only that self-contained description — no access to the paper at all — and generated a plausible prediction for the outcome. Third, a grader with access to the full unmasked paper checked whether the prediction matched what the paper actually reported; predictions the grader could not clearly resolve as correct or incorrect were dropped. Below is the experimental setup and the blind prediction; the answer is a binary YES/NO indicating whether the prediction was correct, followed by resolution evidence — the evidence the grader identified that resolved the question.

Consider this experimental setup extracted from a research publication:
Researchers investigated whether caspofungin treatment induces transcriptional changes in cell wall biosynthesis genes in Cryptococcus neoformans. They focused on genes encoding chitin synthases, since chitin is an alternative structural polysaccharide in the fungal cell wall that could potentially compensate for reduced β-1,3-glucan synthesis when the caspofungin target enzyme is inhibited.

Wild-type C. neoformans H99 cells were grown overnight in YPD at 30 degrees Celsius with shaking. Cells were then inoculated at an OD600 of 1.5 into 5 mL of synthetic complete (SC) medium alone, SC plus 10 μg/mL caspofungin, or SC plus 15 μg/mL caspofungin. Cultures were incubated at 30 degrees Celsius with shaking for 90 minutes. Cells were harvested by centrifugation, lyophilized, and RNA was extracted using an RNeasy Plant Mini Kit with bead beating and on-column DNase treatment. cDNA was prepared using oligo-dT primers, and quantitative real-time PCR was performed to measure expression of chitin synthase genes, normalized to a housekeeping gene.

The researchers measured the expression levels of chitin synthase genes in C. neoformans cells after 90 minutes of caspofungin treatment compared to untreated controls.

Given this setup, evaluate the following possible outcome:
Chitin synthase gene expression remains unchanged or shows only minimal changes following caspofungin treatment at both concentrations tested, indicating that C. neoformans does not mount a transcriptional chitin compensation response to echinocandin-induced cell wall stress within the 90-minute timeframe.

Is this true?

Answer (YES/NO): NO